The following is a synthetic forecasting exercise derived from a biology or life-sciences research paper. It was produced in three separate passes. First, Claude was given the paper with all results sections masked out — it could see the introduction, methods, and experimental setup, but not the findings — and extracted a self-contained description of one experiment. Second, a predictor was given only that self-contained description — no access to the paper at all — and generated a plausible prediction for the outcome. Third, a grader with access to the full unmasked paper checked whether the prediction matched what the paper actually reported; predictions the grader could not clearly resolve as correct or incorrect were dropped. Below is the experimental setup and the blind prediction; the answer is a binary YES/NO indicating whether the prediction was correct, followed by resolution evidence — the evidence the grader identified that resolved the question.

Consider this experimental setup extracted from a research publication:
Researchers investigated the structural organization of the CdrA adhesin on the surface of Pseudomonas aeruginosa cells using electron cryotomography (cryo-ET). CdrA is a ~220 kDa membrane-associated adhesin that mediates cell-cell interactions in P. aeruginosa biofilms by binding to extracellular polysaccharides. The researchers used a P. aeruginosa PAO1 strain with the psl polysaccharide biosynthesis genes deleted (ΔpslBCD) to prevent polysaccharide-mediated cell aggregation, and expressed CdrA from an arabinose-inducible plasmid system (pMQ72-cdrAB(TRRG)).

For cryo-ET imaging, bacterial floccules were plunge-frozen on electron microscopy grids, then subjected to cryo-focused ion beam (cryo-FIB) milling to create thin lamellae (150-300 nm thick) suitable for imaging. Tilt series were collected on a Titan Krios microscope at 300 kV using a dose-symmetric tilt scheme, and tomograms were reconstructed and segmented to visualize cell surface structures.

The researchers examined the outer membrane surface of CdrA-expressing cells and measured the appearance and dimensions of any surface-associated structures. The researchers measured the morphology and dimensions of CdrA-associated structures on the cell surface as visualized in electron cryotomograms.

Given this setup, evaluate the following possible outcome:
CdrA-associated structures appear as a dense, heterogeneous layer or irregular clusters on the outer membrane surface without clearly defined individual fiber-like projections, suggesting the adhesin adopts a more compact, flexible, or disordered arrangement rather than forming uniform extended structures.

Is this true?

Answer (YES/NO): NO